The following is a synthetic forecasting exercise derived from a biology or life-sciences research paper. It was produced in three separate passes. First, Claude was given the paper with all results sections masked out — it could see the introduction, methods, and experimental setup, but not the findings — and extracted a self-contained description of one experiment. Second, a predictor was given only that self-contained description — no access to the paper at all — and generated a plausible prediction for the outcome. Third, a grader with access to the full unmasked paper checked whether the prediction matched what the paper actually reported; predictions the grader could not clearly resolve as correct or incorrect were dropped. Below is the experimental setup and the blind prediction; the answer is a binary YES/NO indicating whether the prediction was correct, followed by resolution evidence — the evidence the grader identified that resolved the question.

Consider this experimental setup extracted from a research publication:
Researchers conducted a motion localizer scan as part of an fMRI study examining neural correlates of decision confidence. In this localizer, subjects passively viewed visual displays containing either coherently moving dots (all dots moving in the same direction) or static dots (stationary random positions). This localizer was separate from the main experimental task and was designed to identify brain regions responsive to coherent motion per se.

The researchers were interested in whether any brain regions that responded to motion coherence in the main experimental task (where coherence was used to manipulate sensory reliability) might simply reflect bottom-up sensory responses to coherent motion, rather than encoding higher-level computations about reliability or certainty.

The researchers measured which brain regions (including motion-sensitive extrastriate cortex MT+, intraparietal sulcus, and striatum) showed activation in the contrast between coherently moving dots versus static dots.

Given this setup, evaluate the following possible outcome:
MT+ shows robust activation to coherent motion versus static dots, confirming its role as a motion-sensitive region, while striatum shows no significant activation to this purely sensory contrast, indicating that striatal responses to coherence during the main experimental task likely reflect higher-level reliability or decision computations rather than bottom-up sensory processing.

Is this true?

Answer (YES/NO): YES